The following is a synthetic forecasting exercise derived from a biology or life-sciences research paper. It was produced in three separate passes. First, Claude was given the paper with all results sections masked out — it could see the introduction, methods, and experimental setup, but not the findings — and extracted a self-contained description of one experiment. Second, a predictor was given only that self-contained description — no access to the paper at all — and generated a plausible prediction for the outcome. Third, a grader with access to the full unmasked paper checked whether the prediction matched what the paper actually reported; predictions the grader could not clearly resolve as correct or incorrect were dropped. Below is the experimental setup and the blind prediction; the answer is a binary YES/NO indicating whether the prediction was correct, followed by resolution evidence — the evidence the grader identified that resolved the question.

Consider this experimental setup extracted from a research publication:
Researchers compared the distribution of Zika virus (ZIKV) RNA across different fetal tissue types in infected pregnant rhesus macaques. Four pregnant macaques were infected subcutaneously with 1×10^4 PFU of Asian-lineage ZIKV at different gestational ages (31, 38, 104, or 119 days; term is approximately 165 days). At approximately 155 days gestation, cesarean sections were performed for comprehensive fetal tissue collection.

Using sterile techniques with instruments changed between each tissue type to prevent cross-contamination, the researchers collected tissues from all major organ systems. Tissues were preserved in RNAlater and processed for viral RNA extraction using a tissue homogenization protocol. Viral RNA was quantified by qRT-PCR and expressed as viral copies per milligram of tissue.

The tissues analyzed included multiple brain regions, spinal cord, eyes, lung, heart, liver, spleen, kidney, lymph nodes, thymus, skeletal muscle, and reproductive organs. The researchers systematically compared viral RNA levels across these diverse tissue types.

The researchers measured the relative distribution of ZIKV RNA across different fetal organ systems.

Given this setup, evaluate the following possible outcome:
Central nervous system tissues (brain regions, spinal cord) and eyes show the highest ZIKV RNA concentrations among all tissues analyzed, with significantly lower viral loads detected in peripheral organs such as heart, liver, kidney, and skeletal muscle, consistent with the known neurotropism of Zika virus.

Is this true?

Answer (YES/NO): NO